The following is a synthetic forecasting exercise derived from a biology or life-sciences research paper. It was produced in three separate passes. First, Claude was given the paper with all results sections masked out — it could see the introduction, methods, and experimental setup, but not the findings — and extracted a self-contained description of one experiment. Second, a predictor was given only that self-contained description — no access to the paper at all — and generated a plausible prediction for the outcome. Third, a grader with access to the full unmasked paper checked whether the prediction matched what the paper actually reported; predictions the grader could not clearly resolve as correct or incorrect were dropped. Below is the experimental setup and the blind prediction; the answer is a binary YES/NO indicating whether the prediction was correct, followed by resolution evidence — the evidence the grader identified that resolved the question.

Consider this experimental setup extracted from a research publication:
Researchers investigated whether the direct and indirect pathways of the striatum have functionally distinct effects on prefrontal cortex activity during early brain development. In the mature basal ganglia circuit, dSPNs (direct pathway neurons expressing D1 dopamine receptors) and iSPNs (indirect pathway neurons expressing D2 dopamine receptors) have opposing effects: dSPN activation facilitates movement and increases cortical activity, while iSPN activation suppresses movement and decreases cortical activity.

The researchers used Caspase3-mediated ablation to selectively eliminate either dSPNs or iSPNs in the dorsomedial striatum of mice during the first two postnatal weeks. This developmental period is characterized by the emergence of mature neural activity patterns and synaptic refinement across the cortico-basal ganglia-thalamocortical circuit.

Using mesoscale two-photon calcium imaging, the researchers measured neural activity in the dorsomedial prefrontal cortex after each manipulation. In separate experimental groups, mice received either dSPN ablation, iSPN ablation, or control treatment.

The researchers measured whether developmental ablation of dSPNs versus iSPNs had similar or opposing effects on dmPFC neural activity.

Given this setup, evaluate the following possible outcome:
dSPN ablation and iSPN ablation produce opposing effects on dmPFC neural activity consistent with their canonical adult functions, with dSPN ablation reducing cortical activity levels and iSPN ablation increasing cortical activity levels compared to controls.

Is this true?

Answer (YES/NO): YES